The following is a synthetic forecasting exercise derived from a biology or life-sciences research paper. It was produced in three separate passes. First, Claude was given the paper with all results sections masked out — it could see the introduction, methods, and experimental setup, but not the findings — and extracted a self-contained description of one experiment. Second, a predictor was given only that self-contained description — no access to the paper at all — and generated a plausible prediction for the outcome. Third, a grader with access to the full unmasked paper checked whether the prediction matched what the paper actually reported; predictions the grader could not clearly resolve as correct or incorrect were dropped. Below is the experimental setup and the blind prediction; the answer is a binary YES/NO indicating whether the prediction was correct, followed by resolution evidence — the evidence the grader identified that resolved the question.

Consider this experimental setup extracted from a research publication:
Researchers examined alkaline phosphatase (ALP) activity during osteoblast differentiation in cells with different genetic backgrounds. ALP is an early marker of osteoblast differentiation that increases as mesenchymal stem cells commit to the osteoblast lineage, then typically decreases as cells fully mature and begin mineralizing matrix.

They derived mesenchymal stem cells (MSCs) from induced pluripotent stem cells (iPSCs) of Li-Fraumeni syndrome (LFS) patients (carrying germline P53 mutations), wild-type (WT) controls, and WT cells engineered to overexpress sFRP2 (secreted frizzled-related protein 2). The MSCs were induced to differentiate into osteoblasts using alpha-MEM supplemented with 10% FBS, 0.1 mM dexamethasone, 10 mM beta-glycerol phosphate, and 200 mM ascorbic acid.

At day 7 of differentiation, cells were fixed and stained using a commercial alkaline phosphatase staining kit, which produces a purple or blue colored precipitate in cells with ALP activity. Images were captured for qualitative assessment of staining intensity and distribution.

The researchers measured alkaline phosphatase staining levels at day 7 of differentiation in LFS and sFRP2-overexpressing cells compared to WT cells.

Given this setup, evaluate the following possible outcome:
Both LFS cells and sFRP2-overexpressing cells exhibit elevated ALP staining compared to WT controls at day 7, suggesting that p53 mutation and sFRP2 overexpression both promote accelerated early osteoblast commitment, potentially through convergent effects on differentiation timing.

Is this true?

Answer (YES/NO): NO